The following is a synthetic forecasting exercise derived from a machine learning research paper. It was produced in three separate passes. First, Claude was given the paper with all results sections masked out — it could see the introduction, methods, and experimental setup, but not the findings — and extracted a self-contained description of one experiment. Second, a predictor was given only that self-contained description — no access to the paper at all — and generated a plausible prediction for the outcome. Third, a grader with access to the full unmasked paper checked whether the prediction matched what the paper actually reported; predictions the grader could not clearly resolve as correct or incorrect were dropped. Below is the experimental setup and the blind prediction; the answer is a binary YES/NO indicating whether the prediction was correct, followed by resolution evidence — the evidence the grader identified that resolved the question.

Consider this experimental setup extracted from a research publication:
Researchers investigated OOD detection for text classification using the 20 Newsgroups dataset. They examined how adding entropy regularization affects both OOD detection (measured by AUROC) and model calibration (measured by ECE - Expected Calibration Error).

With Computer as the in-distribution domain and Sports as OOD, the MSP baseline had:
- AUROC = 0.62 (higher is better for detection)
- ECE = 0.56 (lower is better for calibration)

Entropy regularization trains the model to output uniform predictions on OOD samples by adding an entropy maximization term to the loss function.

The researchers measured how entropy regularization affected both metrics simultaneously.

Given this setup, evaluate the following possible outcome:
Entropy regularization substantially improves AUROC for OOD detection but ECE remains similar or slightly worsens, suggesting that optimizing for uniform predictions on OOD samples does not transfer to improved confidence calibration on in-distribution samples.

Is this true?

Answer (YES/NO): NO